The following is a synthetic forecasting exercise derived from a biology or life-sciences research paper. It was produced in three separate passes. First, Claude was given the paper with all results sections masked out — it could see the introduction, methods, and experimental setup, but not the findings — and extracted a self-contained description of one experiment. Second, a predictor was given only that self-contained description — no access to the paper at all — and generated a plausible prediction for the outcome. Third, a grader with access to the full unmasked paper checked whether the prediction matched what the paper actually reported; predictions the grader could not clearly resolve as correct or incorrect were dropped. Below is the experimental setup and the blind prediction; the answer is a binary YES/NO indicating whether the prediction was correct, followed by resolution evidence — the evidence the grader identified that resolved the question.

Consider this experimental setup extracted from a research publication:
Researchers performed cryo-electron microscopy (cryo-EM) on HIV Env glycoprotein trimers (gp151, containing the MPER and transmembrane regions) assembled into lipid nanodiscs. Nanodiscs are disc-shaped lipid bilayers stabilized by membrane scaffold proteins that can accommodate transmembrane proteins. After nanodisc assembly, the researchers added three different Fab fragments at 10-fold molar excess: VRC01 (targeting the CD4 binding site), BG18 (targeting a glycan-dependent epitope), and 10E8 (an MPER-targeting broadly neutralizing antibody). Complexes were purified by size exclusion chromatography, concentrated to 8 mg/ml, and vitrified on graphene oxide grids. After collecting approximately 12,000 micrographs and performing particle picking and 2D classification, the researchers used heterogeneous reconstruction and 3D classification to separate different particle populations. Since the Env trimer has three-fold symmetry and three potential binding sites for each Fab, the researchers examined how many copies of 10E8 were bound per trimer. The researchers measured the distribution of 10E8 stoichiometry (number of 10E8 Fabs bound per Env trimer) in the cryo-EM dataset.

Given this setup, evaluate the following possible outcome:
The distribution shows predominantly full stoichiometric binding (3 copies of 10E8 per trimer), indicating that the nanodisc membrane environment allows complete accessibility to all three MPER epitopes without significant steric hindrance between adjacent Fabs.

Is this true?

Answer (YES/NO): NO